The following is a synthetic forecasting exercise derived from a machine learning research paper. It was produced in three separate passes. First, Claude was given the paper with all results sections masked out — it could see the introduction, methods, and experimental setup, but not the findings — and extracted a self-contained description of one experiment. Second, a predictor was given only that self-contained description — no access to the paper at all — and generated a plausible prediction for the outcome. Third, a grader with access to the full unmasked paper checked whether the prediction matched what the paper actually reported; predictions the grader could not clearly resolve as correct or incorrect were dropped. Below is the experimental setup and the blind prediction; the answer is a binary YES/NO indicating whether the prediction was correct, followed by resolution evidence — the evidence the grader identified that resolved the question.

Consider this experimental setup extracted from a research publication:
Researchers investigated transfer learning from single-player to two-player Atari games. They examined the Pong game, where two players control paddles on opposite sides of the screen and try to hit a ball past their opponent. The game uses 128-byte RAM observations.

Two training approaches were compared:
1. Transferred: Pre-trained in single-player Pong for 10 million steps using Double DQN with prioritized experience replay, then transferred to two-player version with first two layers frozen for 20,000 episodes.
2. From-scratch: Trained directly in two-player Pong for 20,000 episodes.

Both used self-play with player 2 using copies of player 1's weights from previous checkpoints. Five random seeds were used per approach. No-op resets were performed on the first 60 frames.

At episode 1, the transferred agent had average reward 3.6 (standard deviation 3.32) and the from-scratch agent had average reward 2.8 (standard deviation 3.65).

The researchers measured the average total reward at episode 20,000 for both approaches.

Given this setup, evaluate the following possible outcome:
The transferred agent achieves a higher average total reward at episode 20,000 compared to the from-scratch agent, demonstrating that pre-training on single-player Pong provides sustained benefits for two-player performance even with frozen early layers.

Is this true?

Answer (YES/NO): NO